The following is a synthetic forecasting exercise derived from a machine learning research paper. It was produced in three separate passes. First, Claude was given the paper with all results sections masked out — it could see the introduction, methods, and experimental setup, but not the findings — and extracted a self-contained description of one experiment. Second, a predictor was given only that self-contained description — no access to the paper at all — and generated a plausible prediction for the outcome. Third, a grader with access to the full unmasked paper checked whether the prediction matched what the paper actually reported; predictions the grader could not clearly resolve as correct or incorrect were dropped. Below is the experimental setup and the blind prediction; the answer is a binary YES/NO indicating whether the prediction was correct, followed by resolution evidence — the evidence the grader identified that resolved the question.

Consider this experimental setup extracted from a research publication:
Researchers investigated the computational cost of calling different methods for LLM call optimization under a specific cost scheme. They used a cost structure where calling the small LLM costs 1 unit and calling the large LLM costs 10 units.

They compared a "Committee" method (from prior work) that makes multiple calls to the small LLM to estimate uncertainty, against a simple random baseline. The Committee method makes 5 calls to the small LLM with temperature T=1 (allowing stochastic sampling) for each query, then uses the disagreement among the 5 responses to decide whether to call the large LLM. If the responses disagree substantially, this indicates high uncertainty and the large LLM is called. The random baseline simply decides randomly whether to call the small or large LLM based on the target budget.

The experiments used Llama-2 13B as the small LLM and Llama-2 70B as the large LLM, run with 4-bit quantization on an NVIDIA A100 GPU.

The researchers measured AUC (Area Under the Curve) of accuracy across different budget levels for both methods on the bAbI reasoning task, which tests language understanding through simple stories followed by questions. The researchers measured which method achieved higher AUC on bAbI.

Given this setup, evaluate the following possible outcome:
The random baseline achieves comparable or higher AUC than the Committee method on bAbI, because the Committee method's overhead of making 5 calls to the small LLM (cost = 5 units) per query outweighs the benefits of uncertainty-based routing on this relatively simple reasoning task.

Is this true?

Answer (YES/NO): YES